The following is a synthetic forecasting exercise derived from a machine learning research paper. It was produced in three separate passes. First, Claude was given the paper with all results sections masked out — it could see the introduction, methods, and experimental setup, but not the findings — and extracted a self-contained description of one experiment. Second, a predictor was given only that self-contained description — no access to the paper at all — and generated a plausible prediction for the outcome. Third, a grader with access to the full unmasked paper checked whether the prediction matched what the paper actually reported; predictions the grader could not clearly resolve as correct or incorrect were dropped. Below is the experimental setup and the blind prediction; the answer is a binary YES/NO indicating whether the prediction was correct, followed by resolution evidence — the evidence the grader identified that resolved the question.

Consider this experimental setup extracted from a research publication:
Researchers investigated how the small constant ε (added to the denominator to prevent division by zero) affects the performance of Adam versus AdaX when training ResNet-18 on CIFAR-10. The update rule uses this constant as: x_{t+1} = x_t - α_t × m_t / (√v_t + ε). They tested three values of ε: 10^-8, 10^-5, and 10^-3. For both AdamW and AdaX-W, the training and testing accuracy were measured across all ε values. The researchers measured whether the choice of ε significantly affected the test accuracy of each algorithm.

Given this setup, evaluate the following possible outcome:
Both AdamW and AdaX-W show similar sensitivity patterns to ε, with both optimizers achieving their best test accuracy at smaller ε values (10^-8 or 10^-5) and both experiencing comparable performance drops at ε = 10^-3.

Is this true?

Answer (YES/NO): NO